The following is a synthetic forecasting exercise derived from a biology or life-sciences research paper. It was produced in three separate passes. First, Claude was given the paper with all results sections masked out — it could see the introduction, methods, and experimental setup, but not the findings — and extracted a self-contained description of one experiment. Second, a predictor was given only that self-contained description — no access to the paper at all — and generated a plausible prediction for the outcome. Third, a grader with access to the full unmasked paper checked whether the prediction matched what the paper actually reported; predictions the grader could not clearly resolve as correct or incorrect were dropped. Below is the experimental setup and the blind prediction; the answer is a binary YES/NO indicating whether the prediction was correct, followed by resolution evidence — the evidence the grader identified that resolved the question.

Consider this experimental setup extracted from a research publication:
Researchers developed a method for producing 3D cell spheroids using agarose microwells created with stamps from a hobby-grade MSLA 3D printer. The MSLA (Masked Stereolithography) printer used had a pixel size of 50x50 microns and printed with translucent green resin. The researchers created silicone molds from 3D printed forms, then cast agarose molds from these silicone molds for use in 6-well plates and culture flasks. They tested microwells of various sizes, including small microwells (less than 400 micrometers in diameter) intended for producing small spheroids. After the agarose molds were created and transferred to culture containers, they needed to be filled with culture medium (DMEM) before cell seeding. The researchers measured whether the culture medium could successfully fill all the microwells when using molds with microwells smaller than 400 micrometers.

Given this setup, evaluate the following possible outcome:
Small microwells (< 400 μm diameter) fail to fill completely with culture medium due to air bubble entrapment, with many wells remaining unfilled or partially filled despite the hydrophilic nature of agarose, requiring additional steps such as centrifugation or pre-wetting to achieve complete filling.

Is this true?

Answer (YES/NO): YES